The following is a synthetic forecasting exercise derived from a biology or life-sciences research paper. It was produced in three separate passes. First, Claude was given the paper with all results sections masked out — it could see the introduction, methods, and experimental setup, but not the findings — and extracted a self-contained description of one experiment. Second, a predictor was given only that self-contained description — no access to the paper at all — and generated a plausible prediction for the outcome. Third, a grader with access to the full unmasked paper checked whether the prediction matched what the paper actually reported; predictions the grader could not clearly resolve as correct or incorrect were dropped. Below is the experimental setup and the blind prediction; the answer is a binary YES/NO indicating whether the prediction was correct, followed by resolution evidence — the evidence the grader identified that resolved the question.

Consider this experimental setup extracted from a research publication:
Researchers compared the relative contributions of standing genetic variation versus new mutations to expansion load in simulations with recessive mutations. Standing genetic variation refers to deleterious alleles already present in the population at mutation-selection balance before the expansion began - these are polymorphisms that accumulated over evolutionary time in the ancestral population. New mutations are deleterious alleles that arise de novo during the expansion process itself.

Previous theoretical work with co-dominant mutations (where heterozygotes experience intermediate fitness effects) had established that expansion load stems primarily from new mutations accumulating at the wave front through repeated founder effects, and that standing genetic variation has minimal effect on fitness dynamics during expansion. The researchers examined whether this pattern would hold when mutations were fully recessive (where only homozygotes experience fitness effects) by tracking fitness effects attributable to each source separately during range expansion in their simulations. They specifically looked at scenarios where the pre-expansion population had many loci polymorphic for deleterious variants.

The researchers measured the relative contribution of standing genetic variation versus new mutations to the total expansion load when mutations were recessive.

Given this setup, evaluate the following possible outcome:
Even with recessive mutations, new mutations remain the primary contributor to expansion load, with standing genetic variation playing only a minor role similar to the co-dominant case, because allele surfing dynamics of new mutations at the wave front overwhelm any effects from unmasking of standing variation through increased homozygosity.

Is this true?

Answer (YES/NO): NO